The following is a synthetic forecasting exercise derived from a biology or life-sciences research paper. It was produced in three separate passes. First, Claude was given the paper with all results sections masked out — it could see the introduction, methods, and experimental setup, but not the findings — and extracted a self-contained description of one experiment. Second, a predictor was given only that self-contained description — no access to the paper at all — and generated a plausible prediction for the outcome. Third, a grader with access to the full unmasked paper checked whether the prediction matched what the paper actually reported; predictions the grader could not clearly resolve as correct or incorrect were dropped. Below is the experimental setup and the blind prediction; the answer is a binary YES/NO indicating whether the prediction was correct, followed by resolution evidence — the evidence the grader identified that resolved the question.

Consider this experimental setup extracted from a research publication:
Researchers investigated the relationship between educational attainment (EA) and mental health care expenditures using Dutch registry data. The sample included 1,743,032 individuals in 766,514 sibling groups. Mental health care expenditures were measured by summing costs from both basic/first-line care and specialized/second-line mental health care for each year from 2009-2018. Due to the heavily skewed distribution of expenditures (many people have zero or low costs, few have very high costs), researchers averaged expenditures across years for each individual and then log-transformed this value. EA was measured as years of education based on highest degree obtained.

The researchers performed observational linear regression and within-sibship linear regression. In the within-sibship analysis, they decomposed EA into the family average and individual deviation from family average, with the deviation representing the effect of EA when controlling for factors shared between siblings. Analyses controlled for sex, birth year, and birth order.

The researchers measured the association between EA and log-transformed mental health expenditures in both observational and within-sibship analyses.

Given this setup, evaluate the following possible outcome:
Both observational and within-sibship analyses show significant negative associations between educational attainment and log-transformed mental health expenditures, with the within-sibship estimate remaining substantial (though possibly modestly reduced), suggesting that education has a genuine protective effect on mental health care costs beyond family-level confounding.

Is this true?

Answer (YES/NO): YES